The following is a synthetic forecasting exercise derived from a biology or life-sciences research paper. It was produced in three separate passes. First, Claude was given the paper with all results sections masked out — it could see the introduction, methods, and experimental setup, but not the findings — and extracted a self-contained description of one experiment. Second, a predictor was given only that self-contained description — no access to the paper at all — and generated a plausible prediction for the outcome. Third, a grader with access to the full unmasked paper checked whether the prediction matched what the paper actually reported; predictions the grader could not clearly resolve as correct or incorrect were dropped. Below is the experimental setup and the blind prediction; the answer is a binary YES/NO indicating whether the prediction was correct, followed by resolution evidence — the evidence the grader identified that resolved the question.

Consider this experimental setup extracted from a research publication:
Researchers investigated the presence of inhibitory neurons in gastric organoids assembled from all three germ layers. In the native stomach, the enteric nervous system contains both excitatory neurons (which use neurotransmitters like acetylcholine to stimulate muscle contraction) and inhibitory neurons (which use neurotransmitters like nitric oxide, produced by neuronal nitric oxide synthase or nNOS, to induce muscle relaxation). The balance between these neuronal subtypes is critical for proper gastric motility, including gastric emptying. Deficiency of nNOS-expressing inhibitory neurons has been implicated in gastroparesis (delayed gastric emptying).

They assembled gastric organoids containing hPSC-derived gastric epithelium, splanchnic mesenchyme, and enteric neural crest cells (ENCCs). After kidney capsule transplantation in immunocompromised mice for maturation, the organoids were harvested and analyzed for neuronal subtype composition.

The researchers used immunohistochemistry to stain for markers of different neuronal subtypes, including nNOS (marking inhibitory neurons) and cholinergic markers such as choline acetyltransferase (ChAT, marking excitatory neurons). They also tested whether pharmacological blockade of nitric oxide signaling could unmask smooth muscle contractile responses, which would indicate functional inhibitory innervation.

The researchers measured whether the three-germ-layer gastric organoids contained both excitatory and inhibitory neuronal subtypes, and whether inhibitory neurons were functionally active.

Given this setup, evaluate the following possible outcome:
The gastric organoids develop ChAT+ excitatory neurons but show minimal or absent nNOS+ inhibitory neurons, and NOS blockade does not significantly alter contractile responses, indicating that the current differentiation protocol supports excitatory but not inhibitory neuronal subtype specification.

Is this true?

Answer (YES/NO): NO